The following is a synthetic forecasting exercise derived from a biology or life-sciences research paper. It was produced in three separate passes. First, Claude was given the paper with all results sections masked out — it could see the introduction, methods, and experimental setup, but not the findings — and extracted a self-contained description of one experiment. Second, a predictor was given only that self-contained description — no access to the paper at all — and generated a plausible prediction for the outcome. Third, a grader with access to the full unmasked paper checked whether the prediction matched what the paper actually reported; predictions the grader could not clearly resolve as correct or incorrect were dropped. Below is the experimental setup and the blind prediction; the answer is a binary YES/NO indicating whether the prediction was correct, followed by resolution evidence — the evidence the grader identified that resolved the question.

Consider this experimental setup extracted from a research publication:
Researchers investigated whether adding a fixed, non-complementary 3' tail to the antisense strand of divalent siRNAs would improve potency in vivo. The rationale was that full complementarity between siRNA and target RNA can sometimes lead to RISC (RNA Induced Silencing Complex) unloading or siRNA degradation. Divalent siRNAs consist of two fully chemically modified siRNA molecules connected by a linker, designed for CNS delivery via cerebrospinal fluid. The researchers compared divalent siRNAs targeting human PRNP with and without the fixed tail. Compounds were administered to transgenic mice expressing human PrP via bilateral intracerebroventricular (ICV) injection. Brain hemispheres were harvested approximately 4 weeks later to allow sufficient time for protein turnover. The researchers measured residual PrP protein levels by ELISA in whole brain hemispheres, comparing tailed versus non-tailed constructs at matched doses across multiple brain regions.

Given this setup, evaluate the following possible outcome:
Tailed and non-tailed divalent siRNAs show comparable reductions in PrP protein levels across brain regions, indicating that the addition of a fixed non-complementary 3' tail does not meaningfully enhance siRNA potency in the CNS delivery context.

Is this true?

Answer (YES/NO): NO